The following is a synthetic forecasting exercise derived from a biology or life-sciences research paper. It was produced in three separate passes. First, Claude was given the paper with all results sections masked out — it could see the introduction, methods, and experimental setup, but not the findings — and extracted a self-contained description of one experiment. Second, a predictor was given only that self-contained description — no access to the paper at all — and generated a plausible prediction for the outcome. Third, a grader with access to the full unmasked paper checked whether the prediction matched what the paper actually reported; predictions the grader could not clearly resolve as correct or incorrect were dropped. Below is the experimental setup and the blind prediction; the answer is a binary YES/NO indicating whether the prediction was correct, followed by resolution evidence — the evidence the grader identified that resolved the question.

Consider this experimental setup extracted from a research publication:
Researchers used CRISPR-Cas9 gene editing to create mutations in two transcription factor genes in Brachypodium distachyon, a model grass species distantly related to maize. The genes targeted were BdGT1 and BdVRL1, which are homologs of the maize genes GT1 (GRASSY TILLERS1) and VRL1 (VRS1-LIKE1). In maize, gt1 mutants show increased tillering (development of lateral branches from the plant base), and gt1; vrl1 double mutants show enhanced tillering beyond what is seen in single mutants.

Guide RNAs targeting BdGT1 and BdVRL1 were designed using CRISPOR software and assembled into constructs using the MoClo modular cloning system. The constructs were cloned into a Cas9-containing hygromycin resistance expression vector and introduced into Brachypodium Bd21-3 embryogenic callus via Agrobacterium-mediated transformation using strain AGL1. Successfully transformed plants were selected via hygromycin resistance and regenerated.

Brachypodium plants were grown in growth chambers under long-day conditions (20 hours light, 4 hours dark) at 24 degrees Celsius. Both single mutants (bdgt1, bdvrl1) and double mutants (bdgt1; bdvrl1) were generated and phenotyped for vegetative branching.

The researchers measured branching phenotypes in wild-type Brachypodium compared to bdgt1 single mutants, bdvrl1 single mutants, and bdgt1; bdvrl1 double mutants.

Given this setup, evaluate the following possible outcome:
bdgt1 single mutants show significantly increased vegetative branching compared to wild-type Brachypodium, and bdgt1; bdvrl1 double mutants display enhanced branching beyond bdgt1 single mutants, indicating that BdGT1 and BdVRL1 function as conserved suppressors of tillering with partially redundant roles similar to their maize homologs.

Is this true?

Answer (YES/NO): NO